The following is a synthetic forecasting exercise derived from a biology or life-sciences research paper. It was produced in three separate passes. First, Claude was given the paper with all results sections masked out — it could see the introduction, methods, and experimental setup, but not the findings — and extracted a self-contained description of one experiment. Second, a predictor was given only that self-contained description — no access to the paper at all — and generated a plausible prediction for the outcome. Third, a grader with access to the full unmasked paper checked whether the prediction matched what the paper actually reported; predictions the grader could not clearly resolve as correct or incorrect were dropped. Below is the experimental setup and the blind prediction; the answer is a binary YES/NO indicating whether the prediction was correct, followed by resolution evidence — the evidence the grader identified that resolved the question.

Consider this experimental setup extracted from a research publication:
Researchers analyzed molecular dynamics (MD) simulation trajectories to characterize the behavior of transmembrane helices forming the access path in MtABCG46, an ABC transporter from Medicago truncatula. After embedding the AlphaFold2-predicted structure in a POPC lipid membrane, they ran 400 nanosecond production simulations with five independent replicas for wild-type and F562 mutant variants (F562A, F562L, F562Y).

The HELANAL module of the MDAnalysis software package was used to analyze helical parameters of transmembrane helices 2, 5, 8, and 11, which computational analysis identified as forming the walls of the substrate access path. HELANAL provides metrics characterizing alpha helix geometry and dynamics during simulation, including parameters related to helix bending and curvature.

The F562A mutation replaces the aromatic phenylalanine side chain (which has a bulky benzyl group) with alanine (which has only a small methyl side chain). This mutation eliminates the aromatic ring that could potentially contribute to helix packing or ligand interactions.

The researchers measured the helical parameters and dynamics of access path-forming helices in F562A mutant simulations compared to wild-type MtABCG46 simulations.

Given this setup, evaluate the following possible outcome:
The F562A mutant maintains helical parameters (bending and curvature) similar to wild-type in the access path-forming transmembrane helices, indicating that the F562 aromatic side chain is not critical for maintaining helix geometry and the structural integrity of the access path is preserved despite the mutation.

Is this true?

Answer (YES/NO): NO